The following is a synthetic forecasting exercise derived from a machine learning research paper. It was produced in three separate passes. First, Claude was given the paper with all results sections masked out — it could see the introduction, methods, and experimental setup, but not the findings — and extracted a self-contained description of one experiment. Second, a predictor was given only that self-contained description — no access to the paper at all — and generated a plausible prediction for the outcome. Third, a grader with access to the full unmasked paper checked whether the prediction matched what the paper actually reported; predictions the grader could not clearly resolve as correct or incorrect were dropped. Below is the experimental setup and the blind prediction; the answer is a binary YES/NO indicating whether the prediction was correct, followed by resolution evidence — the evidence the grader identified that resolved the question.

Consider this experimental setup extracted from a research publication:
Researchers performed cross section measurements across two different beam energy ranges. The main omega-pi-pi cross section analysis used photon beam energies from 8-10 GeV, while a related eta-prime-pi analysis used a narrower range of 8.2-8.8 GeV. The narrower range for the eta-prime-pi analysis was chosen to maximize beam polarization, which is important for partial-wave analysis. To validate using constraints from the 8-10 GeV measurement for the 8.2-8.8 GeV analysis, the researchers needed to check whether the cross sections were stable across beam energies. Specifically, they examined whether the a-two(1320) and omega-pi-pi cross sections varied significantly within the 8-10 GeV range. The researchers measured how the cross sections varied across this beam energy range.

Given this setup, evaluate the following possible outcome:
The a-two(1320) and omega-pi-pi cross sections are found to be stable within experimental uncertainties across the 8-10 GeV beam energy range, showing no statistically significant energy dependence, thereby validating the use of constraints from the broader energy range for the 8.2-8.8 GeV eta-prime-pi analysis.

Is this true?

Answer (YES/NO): YES